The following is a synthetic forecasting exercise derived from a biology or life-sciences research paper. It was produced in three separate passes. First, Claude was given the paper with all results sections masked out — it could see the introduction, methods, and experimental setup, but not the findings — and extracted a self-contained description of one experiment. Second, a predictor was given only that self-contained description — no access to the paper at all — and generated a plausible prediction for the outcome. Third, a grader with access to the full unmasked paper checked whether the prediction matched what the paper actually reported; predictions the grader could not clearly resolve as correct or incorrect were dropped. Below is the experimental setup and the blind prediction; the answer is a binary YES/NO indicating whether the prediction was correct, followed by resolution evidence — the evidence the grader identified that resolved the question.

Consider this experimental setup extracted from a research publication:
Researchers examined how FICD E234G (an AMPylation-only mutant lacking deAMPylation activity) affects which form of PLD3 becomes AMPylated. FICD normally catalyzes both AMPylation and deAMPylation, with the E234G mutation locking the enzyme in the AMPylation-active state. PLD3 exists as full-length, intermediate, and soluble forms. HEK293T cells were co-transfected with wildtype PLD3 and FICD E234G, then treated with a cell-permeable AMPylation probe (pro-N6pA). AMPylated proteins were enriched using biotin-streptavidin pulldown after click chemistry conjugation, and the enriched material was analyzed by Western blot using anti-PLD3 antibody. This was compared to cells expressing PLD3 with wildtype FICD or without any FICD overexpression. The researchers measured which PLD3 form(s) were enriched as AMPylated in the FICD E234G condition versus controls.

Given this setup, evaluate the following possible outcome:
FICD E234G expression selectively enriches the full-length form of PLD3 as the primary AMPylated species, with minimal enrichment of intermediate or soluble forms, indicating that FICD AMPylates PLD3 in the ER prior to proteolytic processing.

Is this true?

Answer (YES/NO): NO